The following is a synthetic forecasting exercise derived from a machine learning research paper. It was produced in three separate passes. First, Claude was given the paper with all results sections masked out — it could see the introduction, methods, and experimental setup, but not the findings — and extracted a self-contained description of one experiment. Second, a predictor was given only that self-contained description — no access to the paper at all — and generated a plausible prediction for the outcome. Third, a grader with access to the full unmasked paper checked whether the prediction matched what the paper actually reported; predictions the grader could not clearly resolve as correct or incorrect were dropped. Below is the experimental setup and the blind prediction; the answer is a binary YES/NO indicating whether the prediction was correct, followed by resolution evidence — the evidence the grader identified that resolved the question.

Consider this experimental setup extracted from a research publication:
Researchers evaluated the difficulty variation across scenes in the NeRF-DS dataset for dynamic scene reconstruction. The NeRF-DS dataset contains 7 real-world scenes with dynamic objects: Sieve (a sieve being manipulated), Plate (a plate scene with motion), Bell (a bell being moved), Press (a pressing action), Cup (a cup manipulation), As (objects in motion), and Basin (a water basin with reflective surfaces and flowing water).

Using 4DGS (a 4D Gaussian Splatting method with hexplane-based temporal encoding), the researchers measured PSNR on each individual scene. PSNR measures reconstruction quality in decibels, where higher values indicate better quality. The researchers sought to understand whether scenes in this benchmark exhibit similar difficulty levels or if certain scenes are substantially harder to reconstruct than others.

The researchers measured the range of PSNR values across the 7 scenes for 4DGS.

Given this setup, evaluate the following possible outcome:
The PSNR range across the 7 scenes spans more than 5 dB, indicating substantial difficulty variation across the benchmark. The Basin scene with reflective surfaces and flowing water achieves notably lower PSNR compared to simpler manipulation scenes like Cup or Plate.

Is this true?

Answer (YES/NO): NO